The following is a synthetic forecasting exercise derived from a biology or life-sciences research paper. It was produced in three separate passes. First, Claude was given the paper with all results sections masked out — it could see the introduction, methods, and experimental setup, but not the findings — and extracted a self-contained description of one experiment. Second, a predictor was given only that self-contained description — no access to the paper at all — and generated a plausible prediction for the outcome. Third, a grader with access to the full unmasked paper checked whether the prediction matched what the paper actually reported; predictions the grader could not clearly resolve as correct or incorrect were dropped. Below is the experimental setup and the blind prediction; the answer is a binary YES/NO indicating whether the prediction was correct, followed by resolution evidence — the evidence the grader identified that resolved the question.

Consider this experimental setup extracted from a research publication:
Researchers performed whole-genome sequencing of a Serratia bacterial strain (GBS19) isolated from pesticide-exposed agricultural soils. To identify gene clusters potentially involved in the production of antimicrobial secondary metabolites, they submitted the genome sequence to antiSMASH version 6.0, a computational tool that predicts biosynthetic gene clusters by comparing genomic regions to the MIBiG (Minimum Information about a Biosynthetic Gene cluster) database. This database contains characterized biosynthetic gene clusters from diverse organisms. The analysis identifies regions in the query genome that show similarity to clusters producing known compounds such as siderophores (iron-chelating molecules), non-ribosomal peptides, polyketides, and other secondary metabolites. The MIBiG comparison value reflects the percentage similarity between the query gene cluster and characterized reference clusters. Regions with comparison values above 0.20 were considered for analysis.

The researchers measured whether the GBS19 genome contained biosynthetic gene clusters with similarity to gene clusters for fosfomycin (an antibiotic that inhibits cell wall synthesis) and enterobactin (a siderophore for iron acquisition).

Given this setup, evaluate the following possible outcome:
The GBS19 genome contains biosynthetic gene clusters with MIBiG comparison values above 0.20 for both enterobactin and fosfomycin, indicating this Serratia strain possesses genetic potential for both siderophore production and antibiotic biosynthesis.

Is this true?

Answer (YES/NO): YES